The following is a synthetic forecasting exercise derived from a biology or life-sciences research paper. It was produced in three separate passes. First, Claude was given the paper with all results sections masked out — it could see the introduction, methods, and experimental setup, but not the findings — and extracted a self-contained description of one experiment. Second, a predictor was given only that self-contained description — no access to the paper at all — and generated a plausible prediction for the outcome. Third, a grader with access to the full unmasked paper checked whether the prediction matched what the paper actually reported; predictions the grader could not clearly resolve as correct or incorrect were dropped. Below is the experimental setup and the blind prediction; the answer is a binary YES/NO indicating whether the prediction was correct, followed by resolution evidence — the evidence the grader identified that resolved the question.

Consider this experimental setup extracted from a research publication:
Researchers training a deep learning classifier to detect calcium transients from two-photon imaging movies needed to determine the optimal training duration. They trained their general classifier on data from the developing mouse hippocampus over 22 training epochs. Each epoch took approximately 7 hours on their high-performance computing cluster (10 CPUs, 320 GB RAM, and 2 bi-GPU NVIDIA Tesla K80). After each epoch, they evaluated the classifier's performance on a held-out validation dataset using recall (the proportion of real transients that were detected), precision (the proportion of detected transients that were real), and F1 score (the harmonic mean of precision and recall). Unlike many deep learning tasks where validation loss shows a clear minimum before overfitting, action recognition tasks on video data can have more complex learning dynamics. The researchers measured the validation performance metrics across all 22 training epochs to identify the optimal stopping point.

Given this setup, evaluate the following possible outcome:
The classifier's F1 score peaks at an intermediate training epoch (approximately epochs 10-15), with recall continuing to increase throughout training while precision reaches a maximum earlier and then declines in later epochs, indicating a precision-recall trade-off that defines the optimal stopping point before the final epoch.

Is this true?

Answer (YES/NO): NO